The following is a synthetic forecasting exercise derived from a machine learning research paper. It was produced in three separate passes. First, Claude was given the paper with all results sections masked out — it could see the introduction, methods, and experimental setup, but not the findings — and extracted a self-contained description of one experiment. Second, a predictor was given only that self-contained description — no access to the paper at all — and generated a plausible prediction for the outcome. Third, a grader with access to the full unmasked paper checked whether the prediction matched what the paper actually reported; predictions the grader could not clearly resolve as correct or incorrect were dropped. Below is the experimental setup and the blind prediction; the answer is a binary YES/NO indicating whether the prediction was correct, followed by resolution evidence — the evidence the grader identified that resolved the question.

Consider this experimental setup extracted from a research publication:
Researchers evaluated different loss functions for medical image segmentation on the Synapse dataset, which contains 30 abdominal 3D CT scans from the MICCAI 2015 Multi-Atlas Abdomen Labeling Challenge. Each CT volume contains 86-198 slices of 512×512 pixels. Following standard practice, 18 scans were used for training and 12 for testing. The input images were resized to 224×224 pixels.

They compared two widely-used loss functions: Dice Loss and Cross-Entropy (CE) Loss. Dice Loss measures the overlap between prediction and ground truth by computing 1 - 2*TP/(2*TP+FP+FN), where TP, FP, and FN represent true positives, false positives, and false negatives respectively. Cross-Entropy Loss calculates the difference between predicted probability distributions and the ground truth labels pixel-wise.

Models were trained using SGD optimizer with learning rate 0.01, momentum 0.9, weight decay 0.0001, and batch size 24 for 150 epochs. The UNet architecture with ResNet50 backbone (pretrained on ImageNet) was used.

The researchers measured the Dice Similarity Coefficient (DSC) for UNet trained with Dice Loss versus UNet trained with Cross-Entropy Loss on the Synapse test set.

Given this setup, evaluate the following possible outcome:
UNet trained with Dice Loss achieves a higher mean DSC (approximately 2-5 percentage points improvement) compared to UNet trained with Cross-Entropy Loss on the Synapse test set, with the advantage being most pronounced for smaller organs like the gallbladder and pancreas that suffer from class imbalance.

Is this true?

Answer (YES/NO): NO